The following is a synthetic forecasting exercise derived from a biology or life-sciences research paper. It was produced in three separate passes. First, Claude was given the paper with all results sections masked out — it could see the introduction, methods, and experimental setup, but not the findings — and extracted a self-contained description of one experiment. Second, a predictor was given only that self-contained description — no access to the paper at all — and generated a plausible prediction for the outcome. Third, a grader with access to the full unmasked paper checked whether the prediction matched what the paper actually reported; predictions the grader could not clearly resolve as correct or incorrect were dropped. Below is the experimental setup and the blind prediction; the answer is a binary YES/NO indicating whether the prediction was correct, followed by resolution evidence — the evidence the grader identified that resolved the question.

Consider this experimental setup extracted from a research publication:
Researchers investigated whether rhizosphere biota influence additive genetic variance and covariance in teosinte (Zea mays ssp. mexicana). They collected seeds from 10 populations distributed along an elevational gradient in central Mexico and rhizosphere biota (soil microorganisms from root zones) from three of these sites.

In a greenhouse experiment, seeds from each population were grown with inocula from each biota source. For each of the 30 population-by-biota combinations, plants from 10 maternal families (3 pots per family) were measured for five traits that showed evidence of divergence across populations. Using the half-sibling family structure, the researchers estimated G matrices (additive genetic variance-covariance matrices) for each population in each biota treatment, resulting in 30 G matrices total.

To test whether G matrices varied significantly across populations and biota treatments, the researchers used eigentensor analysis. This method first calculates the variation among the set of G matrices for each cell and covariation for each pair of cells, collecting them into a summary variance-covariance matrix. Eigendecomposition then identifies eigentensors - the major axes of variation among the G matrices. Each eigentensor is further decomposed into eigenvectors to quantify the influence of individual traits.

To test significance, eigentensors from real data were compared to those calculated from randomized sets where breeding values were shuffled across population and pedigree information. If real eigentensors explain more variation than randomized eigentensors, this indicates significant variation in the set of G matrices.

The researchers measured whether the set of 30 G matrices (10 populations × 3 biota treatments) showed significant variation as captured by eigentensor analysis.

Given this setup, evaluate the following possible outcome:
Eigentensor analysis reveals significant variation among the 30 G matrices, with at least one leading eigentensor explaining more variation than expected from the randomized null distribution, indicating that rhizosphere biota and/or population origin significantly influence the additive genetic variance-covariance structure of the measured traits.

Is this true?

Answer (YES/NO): YES